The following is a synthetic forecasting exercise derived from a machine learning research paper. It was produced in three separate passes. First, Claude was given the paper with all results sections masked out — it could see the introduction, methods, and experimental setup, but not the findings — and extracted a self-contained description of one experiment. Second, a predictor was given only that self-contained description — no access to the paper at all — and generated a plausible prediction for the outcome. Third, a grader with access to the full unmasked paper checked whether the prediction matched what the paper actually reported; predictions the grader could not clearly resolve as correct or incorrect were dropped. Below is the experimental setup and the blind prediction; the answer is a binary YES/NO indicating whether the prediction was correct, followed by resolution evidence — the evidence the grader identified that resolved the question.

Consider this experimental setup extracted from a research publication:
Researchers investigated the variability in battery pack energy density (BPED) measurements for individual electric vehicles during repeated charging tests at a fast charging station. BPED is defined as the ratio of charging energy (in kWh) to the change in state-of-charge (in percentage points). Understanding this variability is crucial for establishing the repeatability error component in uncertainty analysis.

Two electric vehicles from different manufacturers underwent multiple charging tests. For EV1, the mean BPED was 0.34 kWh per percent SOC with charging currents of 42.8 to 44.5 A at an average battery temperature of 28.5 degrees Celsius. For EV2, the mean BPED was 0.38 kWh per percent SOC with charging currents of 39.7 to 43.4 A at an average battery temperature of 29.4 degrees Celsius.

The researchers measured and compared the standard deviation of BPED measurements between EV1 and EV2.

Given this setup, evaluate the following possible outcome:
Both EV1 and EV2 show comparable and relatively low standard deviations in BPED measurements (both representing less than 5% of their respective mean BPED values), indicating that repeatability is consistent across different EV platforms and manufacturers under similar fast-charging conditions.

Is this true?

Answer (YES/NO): NO